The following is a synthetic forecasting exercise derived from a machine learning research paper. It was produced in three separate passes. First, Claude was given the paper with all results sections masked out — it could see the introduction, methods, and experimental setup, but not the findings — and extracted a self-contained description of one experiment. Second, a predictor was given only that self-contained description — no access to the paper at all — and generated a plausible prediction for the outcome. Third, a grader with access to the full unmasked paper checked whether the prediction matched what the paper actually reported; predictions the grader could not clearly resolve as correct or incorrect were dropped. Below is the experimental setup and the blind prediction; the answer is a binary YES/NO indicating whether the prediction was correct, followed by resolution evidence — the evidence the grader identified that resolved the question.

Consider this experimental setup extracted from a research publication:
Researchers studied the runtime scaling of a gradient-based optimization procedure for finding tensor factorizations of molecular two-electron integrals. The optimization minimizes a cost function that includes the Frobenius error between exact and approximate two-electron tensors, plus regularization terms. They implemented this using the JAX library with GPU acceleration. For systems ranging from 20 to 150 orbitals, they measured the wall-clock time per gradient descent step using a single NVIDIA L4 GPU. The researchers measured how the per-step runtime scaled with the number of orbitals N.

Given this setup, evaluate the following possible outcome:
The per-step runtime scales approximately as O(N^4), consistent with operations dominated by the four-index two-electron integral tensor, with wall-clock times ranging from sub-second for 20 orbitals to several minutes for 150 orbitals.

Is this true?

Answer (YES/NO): NO